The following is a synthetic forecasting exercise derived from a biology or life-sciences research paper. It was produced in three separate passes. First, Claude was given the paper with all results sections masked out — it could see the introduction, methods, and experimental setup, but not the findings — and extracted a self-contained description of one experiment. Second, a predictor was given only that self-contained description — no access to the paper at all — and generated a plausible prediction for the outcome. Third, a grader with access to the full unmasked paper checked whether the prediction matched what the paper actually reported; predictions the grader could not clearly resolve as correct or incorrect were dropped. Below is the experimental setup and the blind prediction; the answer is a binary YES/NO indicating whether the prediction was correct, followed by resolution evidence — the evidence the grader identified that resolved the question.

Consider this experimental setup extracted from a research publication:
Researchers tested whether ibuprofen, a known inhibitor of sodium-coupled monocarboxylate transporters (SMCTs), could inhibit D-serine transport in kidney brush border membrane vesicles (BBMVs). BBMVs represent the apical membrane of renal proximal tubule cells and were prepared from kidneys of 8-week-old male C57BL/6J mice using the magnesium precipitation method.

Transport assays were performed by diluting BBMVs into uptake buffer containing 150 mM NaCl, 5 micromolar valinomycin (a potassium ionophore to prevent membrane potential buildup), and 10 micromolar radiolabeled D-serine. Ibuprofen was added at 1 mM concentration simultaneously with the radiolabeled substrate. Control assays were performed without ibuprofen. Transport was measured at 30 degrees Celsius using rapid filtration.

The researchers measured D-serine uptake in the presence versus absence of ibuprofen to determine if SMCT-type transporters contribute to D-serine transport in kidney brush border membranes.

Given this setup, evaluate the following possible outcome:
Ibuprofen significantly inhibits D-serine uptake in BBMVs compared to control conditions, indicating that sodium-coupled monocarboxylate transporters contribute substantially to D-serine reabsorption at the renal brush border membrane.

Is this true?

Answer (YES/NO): YES